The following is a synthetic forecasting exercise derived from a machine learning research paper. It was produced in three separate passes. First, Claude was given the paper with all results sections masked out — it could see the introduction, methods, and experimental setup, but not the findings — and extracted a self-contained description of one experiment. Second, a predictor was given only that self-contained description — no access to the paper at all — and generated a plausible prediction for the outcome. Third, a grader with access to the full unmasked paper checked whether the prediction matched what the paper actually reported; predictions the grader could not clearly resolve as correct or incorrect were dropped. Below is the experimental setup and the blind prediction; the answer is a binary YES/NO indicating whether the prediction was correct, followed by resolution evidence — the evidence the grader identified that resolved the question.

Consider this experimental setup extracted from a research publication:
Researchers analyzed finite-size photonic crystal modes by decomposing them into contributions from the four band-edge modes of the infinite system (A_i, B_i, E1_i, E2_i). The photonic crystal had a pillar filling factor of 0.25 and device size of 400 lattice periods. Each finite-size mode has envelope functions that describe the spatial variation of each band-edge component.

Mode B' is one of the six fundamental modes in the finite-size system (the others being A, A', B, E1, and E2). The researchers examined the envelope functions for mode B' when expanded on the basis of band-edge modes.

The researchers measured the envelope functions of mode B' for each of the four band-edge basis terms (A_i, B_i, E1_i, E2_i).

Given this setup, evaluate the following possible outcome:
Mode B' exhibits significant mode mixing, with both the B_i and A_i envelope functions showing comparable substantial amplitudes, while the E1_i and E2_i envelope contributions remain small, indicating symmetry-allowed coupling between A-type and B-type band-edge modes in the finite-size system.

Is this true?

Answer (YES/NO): NO